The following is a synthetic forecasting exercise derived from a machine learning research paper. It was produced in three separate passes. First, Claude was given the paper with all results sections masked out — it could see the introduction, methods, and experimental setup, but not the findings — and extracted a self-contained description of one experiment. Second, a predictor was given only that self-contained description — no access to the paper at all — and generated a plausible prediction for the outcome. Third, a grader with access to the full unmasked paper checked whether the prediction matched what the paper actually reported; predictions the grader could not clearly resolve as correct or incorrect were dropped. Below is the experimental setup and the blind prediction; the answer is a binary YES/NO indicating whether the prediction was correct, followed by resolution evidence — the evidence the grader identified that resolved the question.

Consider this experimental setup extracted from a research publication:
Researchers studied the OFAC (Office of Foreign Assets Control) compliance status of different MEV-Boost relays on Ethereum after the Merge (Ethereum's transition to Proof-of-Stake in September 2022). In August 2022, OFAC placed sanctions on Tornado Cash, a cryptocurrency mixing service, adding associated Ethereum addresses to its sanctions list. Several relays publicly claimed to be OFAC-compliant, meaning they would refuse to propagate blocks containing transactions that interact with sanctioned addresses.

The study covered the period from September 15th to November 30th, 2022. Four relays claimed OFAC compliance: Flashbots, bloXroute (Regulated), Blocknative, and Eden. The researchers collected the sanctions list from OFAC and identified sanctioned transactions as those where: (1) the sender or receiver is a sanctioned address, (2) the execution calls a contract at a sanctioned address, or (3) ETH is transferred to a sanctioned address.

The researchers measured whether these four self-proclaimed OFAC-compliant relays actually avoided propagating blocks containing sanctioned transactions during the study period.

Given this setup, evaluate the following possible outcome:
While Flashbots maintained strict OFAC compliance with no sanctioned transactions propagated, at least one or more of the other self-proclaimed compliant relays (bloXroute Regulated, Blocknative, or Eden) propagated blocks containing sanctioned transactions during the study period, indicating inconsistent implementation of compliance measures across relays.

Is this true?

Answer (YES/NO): NO